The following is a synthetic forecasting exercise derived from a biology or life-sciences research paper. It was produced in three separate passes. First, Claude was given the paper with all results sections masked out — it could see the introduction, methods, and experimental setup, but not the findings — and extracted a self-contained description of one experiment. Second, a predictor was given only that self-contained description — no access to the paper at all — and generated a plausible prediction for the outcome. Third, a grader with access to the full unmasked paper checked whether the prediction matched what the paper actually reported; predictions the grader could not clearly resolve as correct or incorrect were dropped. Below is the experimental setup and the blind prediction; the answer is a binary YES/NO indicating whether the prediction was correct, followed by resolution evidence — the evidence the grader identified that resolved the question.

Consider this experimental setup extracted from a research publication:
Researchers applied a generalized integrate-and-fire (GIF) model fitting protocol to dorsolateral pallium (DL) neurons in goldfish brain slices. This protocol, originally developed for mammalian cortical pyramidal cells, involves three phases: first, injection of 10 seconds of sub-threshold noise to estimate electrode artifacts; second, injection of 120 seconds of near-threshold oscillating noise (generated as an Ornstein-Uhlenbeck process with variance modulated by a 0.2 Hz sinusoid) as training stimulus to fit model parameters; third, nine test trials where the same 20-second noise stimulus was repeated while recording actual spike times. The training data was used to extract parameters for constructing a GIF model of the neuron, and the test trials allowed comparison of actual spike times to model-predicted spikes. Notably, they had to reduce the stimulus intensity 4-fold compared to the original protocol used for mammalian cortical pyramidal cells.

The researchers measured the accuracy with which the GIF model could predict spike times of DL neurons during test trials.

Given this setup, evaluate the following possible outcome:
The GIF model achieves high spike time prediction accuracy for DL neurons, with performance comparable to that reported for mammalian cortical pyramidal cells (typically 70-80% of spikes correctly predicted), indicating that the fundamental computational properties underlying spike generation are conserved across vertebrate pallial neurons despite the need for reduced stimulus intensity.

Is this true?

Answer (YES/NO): NO